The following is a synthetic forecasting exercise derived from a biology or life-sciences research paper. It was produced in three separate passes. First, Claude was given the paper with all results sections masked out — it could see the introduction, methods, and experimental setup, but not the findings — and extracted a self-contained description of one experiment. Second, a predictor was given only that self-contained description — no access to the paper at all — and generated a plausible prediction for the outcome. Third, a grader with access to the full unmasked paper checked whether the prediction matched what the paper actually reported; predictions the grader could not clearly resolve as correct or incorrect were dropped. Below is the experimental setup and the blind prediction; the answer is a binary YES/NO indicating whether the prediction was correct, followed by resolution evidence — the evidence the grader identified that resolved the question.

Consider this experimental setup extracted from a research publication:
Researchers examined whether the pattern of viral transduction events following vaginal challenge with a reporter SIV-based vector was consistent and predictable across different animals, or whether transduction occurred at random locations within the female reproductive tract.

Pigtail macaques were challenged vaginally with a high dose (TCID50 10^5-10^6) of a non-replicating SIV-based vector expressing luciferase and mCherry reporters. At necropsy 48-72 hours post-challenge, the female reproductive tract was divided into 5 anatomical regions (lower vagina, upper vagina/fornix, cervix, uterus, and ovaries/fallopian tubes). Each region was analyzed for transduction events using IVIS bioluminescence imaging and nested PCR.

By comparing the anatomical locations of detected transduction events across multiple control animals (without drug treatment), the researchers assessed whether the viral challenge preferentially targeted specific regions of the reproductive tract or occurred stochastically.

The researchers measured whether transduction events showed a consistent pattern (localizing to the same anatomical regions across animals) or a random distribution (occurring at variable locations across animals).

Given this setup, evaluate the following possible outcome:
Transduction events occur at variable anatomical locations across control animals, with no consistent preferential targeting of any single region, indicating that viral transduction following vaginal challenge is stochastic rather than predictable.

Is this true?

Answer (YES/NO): NO